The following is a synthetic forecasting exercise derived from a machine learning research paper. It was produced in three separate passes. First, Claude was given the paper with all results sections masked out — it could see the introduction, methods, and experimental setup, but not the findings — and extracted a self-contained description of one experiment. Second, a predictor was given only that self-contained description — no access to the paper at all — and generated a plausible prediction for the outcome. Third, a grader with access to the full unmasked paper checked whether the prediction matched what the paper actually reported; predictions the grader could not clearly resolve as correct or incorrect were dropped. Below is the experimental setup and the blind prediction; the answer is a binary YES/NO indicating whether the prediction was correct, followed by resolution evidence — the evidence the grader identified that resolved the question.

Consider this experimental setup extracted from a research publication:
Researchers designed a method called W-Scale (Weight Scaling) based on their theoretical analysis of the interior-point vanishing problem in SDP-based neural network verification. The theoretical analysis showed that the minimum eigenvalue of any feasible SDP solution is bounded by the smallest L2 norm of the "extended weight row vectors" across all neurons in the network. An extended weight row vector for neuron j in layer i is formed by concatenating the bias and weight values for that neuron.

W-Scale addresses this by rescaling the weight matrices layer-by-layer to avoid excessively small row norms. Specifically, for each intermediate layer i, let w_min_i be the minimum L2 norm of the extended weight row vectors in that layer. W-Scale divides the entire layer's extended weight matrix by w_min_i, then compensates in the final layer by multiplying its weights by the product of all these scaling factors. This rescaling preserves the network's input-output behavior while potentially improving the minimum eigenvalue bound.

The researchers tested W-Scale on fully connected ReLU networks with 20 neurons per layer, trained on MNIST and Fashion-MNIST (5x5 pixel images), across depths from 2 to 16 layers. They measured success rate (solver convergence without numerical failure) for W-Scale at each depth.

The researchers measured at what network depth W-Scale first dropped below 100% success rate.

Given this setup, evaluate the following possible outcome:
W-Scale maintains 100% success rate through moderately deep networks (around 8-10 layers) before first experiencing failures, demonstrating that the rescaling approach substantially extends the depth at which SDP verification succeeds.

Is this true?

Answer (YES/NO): NO